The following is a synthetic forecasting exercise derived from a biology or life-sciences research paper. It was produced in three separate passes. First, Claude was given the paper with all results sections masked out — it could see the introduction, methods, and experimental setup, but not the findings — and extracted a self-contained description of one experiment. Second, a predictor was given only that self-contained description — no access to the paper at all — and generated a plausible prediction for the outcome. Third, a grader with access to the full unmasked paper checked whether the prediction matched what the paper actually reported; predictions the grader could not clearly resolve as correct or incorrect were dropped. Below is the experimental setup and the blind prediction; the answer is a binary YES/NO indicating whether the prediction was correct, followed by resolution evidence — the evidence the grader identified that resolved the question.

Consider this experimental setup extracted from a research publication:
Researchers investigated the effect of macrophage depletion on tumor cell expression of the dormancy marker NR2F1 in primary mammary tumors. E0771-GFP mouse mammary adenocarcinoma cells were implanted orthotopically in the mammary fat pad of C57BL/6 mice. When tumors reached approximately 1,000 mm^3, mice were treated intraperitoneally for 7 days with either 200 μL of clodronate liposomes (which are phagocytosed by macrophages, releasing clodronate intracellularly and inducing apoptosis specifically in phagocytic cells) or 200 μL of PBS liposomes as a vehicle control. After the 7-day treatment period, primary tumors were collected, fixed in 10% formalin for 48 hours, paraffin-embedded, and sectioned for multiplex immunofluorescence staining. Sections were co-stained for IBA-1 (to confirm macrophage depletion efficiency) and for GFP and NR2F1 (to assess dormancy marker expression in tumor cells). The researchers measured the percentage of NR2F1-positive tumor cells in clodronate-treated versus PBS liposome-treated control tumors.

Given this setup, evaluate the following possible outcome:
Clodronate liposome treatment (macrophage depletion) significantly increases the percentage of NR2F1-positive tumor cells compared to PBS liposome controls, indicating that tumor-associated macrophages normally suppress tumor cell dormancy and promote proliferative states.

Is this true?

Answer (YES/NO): NO